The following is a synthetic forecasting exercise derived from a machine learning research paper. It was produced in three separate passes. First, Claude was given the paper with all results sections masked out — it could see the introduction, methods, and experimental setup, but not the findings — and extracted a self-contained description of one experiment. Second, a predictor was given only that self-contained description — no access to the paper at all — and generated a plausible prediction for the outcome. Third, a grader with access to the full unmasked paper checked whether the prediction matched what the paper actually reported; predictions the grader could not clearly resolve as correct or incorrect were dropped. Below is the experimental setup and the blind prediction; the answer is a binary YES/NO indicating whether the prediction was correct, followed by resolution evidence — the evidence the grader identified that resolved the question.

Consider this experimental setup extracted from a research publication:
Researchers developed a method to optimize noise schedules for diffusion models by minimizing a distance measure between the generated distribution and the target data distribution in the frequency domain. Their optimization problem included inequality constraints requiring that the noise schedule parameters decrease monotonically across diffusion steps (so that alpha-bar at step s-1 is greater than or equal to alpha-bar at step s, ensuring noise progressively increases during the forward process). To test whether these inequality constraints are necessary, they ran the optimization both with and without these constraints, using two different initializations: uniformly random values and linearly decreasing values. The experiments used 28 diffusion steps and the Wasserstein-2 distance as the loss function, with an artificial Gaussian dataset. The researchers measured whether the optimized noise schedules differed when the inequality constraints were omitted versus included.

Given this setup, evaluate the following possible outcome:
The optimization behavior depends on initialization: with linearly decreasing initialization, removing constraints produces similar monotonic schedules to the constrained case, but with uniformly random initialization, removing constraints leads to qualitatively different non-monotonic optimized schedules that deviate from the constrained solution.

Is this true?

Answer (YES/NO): NO